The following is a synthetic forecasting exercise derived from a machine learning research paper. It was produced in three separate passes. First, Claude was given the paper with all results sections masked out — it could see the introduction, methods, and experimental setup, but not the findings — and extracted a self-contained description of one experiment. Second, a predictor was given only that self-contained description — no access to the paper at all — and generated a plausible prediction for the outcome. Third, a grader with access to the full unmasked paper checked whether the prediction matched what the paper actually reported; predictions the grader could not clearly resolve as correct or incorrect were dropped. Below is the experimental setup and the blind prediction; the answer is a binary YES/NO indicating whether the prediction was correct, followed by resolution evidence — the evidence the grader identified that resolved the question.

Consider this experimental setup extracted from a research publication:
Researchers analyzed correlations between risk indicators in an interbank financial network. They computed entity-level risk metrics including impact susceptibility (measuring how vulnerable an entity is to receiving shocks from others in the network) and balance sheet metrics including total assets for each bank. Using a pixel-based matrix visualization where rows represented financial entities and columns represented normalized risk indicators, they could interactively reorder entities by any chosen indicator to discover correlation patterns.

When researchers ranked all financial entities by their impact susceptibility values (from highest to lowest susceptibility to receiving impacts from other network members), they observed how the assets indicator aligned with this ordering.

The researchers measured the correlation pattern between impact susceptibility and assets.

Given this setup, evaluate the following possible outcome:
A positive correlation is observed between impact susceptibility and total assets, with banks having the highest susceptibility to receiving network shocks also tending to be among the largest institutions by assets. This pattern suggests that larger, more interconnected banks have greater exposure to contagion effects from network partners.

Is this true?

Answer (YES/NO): YES